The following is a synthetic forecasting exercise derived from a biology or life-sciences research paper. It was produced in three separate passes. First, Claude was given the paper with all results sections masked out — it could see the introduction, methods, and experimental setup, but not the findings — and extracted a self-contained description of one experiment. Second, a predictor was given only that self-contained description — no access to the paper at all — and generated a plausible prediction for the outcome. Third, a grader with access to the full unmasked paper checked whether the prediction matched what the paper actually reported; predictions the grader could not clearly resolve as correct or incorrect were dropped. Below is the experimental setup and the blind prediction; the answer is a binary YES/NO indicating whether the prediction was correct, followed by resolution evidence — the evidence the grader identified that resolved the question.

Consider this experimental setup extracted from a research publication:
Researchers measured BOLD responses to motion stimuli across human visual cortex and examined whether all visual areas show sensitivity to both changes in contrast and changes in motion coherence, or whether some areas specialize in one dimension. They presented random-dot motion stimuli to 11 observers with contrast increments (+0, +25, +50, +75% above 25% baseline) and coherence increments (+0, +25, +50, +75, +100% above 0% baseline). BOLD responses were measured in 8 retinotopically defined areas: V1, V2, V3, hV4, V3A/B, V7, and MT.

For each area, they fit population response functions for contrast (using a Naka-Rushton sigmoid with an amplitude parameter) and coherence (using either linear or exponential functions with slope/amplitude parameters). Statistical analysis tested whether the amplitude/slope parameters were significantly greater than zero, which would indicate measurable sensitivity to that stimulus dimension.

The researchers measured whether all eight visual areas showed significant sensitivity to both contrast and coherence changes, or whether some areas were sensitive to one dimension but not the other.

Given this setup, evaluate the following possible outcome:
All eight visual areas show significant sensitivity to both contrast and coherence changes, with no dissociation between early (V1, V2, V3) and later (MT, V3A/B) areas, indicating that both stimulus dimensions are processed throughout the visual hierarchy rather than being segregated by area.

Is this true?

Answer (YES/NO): NO